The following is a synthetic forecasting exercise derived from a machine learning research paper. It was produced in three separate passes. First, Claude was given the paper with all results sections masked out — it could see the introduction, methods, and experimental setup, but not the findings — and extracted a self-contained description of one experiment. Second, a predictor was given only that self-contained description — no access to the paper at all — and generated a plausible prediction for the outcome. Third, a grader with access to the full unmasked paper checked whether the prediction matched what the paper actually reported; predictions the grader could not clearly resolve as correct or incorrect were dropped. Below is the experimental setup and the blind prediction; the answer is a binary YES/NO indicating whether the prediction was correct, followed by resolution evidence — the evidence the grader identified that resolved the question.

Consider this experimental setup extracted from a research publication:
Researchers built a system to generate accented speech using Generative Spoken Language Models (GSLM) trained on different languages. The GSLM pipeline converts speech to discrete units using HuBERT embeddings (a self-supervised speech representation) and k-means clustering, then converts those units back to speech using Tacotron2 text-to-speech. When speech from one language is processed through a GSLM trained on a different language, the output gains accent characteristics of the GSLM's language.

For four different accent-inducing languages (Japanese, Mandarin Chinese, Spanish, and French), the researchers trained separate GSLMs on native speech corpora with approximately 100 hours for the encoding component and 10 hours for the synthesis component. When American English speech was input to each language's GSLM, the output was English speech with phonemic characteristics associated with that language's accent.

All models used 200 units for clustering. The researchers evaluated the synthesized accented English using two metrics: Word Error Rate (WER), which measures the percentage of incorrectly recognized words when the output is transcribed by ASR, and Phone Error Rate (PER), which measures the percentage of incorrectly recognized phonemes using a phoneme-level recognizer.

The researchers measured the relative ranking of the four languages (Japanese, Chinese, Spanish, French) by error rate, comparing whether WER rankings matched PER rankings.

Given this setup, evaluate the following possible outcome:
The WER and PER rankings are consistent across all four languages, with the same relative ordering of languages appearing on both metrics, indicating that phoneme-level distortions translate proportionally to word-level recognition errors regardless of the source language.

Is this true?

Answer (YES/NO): NO